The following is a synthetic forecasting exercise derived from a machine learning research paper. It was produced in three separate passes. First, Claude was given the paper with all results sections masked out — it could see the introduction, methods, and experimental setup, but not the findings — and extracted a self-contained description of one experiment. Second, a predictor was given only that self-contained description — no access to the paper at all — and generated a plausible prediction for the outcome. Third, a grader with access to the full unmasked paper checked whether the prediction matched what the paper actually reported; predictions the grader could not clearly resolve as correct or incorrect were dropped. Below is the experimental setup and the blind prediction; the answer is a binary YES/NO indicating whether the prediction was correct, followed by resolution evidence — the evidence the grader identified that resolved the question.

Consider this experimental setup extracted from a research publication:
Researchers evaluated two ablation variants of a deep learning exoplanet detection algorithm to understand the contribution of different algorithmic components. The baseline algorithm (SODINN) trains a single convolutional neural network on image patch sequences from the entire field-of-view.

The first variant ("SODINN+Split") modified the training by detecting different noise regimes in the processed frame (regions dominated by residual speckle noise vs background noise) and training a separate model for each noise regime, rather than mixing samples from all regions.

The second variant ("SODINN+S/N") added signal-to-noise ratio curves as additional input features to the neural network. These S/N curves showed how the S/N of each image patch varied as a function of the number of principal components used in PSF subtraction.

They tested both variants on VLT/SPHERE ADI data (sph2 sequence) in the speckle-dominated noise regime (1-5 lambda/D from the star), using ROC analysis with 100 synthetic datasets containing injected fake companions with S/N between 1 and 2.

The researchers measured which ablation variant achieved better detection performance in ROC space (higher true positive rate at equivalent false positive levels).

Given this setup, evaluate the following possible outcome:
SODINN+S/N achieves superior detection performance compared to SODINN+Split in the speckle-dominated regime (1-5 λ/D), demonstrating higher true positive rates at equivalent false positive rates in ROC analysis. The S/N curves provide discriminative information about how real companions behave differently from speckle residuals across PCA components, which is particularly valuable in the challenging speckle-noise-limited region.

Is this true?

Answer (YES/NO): YES